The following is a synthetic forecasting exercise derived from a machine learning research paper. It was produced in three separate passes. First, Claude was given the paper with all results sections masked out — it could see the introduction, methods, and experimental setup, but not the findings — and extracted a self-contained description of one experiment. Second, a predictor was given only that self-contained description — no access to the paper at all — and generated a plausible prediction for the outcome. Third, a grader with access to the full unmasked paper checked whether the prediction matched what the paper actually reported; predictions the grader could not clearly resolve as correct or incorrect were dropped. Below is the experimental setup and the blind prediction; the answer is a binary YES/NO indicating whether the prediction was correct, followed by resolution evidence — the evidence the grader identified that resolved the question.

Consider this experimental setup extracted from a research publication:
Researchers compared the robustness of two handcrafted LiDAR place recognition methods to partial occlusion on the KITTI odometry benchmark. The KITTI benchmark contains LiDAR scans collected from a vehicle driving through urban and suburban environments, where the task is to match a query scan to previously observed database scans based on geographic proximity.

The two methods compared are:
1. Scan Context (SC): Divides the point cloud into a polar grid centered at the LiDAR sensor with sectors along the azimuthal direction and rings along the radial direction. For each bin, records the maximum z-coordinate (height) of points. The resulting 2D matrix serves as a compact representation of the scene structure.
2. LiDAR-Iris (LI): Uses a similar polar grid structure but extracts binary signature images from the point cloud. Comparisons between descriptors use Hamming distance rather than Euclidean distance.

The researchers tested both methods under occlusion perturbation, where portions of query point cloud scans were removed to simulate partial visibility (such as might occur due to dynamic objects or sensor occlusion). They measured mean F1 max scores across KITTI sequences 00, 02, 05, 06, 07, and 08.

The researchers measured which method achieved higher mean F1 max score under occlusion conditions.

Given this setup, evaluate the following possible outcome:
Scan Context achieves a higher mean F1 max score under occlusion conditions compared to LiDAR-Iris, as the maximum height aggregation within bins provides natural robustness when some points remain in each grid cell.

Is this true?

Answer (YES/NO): YES